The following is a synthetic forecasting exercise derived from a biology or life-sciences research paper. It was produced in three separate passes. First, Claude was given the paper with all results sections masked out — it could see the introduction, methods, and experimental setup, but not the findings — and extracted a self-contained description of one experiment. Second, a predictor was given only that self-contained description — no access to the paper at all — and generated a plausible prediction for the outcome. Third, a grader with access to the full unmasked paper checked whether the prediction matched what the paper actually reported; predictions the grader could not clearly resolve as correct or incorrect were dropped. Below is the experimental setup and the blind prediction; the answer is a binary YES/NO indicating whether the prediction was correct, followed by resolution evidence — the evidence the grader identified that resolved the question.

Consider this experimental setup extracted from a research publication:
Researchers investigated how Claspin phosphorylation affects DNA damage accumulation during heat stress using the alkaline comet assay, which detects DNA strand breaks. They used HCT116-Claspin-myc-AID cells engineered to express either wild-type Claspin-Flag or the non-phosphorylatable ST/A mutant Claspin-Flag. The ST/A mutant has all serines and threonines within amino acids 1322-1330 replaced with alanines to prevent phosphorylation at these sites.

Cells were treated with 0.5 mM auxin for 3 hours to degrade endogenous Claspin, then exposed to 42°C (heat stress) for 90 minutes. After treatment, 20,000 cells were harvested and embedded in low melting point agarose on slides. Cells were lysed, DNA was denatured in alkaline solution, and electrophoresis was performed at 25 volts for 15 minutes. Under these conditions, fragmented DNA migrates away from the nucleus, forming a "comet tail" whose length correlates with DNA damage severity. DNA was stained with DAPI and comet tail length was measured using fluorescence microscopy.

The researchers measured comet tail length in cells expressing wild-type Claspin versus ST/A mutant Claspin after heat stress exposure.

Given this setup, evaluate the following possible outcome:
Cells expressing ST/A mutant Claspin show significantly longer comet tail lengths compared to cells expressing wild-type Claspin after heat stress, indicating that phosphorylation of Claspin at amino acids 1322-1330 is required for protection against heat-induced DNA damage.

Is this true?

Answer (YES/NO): YES